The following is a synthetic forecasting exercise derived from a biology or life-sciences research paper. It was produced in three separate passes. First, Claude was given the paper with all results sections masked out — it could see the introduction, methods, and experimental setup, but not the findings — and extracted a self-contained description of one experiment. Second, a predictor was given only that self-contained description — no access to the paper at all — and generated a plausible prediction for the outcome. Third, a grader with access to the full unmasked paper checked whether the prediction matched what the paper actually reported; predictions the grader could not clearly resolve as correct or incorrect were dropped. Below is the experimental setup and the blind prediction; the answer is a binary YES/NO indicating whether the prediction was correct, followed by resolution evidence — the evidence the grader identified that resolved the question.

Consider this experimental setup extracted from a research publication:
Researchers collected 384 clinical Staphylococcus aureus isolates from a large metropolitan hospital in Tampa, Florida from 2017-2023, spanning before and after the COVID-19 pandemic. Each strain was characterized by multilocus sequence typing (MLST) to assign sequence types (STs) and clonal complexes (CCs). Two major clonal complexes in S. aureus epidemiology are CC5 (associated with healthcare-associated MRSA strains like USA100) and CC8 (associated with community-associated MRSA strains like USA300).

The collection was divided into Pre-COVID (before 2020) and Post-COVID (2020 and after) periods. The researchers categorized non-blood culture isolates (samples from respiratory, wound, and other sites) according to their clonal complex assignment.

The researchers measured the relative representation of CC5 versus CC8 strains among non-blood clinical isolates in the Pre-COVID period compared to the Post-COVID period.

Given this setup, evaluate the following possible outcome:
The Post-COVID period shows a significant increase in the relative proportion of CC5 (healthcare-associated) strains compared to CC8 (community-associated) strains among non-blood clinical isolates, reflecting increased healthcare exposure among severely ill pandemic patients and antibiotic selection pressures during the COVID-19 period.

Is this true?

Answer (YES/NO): NO